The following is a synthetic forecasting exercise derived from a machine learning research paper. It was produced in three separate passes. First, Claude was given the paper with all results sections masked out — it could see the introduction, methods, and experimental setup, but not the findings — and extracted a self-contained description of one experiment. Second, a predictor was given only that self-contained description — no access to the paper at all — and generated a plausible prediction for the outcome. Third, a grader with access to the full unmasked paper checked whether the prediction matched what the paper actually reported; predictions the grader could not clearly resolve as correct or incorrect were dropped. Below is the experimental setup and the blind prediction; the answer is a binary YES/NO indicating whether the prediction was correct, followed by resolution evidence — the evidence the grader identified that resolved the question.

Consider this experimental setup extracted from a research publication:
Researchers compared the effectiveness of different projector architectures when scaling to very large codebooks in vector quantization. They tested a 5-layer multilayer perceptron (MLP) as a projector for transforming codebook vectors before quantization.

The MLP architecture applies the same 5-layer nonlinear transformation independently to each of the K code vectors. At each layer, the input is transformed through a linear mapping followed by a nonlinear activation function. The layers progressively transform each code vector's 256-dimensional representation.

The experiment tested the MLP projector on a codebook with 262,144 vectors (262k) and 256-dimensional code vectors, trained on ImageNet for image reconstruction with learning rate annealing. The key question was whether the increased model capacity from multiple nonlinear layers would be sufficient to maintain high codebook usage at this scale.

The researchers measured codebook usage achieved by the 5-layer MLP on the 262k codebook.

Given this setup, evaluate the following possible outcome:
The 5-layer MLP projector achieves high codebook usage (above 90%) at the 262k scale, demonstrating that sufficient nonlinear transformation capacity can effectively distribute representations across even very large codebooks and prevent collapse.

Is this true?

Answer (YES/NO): NO